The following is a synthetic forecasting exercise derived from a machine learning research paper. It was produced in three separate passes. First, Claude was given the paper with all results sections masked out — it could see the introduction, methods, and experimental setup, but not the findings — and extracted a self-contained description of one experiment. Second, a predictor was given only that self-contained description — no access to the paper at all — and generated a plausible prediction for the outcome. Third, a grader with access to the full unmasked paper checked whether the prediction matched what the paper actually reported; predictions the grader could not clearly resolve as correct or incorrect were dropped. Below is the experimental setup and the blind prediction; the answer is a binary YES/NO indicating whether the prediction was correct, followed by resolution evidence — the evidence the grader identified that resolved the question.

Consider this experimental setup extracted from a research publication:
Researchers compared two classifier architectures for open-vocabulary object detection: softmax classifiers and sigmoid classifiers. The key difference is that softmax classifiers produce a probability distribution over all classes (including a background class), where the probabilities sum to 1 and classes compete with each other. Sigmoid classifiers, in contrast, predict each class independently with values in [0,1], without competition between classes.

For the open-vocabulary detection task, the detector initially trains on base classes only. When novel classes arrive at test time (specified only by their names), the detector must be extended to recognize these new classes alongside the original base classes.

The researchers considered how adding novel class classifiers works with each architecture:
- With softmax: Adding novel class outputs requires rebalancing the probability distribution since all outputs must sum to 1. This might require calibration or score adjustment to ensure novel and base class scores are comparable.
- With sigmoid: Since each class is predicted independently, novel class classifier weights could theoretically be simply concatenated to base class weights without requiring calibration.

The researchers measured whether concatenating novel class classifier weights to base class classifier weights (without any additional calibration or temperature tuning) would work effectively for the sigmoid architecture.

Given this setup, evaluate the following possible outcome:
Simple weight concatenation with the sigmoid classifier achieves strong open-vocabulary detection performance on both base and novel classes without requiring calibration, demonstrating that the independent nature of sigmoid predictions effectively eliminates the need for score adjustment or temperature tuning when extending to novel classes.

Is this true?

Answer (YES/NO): YES